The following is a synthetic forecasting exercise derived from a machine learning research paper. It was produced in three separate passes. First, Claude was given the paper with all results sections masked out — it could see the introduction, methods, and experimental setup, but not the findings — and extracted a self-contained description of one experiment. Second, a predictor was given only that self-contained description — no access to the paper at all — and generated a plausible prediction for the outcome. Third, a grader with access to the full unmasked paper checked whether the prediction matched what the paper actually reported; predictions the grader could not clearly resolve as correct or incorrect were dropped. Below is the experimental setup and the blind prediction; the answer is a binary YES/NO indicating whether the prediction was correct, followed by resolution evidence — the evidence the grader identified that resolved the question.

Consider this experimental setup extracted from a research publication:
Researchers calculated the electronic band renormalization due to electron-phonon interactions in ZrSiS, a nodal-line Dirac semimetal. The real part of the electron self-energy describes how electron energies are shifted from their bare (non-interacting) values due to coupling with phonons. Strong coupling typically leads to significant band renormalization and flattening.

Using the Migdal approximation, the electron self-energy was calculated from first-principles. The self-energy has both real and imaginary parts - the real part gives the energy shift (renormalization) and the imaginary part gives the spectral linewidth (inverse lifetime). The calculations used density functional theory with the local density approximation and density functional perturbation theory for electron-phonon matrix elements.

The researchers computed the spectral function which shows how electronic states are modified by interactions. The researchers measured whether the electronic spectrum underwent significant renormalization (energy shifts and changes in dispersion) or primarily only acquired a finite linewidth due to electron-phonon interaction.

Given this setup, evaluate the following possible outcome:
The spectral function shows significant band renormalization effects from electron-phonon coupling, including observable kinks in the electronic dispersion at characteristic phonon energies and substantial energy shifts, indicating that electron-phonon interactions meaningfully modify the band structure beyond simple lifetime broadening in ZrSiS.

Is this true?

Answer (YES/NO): NO